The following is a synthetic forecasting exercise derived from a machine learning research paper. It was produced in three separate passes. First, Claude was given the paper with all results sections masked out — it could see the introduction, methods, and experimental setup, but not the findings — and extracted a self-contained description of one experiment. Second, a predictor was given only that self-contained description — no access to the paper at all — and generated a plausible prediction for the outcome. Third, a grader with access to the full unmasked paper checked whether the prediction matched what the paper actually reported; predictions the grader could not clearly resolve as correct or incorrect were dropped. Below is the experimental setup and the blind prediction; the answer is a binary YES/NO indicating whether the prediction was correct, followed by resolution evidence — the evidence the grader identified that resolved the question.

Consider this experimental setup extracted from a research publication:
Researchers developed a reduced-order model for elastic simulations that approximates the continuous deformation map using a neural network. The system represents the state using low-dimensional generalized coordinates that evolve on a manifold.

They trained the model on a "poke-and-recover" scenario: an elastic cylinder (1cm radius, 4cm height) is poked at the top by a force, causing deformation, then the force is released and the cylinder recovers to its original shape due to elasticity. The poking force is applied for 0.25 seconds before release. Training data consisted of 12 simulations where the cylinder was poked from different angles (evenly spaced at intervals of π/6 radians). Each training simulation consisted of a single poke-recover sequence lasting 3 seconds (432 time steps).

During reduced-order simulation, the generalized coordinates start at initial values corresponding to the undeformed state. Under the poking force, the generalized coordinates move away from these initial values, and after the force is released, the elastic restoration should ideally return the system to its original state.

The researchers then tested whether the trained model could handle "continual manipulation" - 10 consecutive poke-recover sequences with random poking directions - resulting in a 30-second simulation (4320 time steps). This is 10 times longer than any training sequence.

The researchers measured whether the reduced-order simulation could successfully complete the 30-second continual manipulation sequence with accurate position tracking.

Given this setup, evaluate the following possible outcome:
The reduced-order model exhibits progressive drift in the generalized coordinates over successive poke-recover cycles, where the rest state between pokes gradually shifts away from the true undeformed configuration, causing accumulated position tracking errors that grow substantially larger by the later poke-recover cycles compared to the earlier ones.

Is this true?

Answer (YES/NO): NO